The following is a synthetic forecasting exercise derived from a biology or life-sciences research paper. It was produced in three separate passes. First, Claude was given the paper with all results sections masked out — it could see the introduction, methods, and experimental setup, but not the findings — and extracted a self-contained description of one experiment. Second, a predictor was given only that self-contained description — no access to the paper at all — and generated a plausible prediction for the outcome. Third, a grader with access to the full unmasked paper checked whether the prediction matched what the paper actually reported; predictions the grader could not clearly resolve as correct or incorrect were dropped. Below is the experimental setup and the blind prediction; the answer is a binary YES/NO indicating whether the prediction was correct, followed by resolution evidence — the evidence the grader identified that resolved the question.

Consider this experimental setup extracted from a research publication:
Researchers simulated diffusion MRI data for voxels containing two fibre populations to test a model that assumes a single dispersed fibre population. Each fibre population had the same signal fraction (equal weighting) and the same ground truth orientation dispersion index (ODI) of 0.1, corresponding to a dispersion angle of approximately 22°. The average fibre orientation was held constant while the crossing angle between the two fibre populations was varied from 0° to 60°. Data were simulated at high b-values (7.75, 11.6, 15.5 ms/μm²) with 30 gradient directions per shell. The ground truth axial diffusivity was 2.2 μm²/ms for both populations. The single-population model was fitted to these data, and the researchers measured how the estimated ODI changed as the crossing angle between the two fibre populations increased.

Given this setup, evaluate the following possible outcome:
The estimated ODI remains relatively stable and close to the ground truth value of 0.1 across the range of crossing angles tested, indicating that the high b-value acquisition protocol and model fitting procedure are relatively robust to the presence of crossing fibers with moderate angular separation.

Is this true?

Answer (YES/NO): NO